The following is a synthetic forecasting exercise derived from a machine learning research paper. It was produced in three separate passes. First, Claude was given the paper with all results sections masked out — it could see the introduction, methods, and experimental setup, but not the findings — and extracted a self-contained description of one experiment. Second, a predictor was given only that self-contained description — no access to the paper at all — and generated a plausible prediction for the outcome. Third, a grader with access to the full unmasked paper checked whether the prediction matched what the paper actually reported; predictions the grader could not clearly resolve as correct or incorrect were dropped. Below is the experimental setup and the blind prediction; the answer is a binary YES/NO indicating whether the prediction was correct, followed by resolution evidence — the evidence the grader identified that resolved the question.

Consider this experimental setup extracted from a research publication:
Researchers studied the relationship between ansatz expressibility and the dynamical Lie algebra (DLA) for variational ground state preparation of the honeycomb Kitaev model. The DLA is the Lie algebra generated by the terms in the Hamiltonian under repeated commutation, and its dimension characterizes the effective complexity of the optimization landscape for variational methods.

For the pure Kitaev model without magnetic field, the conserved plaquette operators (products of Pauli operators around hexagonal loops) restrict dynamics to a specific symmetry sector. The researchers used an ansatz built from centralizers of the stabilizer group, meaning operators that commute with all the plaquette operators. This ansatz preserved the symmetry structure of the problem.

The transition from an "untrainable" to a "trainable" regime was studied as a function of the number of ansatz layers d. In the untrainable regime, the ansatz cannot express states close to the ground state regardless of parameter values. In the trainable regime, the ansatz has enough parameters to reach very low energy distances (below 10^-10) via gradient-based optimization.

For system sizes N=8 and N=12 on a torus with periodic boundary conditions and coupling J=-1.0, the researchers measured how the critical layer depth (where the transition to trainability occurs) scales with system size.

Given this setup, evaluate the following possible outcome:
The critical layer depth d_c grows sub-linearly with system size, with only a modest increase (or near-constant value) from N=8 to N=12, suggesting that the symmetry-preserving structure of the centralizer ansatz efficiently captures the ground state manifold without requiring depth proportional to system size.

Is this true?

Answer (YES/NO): NO